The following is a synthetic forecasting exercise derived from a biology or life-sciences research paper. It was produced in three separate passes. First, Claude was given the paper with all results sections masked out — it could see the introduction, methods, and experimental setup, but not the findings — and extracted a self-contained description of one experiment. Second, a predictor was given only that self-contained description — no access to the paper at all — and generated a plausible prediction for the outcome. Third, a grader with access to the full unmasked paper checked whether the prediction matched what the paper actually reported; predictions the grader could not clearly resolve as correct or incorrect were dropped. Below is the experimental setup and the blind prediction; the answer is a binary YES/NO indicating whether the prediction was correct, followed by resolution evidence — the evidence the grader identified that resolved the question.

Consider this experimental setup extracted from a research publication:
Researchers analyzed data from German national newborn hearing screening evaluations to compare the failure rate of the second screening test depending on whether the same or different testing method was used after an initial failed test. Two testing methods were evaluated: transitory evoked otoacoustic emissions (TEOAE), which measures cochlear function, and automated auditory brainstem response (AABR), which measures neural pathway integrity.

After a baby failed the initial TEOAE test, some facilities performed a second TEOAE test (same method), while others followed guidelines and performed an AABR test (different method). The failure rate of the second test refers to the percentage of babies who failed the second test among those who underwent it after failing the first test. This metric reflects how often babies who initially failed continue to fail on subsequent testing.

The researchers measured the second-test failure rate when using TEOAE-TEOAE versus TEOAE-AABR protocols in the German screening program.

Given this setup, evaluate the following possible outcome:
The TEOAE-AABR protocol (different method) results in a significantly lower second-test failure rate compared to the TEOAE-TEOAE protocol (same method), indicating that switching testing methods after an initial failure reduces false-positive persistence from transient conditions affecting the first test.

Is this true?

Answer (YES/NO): NO